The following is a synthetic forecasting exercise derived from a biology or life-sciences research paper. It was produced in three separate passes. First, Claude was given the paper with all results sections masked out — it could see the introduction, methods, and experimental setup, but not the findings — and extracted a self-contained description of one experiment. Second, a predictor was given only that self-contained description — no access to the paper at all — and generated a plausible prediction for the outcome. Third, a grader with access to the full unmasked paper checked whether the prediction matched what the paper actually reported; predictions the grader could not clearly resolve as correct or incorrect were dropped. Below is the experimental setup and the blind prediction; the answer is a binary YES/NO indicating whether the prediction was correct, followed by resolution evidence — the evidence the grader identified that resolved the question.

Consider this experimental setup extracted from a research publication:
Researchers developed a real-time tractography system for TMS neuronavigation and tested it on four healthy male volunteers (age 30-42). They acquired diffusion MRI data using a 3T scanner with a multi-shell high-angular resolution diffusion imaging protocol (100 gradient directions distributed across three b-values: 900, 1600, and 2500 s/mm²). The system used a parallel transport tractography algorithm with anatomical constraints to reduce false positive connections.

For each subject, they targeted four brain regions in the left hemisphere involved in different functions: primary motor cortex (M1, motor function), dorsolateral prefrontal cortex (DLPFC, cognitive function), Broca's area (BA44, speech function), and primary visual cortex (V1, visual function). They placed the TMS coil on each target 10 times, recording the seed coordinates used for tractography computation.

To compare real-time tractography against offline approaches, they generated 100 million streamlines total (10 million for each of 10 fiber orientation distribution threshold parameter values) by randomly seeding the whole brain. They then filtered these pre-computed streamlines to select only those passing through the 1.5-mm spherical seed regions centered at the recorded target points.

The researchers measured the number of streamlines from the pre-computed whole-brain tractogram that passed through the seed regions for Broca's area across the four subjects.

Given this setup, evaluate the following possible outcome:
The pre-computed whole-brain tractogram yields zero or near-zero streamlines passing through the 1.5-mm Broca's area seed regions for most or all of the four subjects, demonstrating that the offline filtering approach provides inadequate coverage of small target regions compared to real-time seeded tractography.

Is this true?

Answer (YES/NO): NO